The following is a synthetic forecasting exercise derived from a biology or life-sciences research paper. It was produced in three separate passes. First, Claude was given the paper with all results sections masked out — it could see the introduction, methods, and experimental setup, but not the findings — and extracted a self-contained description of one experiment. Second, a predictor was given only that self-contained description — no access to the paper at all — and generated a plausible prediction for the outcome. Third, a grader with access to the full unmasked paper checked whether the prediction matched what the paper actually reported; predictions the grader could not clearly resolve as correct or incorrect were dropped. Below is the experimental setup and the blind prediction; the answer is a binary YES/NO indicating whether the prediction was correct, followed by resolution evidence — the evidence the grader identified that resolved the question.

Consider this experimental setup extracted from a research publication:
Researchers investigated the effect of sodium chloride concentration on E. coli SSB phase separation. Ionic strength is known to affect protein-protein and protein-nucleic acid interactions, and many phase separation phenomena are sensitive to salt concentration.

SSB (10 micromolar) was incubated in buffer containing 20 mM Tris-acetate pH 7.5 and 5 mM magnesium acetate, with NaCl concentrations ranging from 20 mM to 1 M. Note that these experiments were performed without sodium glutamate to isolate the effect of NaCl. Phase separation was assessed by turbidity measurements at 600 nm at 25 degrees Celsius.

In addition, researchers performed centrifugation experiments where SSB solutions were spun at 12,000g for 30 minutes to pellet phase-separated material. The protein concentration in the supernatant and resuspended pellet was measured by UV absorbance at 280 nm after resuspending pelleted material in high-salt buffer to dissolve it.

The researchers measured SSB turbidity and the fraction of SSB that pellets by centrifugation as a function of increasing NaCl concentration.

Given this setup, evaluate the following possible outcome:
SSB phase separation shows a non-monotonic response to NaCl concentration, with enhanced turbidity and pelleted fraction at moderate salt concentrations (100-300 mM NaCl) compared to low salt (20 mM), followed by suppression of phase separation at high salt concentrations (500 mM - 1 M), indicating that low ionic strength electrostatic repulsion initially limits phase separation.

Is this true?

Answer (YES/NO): NO